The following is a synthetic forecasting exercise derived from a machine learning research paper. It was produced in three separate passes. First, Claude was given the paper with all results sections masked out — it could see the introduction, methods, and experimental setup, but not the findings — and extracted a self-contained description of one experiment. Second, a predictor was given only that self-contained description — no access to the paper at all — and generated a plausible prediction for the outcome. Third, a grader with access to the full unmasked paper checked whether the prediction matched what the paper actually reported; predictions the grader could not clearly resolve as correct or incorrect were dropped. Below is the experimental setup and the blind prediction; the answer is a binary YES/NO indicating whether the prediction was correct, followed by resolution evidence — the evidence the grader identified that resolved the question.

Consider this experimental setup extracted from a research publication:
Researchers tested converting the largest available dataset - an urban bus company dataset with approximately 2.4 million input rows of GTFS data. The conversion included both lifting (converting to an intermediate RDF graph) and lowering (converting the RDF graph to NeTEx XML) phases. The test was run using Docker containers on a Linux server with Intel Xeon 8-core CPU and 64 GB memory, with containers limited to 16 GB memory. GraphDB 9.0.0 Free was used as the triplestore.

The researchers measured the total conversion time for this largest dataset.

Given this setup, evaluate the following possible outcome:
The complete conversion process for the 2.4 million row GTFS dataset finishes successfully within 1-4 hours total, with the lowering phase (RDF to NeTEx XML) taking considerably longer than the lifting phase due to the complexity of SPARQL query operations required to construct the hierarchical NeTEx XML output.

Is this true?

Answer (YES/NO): NO